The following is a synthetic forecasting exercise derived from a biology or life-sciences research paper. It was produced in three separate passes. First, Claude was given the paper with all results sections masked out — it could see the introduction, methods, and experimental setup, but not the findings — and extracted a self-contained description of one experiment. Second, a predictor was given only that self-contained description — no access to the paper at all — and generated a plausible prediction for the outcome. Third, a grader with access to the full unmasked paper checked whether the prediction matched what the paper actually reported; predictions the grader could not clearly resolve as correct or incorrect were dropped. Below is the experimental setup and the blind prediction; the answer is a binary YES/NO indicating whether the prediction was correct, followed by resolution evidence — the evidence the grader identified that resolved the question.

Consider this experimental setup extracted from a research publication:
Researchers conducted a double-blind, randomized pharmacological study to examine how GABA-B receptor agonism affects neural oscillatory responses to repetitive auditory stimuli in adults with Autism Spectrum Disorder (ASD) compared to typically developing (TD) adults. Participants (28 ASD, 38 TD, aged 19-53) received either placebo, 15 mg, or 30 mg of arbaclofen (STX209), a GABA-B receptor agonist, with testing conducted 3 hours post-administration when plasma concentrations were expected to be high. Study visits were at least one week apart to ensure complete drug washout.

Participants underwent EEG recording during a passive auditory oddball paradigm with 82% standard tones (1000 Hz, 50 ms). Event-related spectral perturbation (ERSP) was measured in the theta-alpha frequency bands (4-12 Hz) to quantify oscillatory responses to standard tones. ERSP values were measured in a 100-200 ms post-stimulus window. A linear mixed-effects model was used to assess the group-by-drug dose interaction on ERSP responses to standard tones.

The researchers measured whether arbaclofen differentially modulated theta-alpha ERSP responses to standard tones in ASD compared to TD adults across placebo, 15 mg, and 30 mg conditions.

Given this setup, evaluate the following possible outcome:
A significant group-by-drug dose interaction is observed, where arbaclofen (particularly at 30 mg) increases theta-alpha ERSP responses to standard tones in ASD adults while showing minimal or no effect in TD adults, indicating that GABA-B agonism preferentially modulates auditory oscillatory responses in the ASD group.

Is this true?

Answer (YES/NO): NO